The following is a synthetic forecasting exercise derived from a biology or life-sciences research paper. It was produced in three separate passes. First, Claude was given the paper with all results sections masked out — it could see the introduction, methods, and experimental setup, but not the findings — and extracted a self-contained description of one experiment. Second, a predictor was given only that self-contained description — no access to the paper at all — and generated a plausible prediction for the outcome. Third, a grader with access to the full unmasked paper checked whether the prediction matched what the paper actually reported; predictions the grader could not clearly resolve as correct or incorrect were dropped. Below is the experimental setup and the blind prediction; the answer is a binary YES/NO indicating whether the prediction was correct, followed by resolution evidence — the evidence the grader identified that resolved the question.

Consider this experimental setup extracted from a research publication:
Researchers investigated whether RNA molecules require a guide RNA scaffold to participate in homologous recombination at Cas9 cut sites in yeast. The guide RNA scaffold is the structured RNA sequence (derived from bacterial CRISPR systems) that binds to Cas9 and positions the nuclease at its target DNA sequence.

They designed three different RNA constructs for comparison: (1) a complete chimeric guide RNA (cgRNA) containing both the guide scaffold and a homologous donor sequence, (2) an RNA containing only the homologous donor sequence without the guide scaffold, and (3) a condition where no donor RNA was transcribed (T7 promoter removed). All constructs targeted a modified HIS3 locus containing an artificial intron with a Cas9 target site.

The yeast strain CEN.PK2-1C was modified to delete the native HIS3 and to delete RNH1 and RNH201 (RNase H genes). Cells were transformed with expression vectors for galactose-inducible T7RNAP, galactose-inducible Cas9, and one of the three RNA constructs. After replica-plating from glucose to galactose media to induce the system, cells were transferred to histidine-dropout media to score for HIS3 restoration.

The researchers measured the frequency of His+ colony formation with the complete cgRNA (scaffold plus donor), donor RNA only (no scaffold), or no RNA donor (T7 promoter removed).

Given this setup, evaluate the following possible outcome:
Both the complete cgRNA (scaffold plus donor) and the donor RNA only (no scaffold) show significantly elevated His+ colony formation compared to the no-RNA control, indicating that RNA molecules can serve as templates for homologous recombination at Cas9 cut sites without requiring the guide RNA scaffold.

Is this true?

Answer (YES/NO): NO